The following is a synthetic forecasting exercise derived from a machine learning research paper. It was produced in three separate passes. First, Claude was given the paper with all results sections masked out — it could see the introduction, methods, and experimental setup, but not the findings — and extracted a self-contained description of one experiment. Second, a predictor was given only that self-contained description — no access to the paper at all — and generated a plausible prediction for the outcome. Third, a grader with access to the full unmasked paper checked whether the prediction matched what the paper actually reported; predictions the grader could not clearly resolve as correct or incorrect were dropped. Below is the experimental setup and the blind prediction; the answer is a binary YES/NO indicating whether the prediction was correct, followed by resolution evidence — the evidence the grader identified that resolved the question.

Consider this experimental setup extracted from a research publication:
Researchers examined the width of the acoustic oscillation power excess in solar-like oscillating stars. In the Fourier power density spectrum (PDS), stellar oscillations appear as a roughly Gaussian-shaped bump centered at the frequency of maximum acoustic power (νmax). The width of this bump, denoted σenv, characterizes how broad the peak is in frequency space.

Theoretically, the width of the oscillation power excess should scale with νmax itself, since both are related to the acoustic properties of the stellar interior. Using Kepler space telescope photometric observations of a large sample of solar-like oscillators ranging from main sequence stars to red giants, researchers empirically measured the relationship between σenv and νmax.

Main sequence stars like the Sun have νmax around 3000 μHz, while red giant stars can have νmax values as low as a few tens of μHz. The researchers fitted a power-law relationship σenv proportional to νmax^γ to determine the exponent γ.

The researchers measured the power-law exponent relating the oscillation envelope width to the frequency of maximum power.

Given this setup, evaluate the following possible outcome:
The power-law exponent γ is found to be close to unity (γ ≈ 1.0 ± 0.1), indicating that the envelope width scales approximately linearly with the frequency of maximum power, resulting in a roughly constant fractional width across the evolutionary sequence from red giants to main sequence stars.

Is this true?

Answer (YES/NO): NO